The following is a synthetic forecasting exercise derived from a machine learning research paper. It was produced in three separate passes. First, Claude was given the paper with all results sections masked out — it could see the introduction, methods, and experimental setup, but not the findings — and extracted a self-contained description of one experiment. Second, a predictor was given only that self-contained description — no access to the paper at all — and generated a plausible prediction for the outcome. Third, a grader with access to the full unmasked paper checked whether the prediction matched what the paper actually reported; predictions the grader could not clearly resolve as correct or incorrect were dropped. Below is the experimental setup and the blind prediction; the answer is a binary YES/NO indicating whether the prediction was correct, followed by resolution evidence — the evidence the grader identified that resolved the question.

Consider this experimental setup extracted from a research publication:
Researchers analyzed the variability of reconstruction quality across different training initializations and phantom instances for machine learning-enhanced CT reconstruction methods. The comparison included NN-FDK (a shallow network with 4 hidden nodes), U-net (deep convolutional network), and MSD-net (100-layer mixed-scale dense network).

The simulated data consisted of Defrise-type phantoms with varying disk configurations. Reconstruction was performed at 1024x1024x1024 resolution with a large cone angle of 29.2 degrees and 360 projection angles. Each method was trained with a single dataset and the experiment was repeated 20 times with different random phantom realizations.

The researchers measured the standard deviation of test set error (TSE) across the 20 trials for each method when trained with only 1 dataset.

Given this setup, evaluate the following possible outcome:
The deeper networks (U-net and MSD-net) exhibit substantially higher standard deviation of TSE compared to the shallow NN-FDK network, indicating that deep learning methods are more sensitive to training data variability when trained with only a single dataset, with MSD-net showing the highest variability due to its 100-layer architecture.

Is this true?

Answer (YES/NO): NO